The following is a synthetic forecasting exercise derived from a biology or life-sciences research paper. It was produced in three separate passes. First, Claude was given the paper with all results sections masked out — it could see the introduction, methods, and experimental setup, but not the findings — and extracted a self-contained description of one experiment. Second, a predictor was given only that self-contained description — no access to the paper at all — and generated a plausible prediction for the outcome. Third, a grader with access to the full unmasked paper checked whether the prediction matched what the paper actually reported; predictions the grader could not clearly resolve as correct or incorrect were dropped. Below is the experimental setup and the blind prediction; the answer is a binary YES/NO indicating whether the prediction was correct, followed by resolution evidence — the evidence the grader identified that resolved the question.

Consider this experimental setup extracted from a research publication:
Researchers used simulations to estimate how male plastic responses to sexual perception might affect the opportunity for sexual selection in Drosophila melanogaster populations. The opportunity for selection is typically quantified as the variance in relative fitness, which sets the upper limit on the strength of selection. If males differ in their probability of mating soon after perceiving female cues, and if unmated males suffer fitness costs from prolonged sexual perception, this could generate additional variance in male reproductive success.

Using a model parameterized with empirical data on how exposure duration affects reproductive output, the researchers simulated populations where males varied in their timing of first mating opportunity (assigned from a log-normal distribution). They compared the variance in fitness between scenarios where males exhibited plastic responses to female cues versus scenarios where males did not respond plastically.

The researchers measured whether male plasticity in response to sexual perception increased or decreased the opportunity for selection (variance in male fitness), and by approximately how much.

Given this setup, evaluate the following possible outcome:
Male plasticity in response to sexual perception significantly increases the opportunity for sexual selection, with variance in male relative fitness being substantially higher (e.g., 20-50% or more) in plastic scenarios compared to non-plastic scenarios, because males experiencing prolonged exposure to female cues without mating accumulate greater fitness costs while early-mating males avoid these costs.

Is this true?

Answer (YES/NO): NO